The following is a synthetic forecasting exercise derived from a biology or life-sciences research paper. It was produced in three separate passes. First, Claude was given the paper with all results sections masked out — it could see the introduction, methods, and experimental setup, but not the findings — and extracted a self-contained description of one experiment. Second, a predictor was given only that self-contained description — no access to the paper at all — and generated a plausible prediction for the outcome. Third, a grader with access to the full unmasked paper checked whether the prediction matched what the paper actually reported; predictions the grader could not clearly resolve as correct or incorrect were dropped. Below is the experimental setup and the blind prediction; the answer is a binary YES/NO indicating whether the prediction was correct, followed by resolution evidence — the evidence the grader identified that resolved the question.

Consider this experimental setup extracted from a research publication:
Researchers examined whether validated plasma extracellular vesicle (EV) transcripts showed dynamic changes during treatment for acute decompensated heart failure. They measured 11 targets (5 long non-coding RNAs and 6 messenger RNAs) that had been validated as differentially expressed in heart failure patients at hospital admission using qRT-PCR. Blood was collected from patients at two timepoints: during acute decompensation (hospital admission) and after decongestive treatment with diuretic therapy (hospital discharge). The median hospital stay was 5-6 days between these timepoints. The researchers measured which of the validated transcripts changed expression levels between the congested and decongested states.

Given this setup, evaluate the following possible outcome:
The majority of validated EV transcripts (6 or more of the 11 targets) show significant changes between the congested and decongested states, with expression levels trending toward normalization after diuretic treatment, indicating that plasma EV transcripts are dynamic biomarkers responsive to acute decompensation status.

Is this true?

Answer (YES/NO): NO